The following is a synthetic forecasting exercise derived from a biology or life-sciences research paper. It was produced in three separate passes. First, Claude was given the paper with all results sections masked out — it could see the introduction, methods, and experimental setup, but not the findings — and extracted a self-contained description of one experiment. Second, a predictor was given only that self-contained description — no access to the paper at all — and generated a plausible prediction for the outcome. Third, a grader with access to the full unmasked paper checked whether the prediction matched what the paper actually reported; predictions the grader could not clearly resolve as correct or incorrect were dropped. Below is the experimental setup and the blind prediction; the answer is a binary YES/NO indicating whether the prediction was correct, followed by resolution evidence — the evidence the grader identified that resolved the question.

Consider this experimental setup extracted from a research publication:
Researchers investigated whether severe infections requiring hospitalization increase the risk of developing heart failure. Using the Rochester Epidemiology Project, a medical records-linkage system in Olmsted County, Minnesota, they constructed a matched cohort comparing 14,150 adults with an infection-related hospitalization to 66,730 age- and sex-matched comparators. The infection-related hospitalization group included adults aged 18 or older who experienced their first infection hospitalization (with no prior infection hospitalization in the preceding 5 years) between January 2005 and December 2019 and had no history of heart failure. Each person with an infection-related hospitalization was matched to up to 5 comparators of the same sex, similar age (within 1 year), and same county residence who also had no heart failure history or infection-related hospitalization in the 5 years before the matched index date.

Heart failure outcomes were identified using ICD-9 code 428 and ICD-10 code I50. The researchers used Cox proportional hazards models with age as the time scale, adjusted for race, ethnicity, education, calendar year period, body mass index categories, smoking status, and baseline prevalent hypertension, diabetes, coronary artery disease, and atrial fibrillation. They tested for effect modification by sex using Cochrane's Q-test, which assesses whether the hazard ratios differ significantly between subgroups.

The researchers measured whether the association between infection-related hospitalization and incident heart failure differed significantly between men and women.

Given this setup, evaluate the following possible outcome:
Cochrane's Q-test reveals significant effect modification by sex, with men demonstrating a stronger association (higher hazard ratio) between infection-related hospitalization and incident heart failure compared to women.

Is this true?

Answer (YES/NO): NO